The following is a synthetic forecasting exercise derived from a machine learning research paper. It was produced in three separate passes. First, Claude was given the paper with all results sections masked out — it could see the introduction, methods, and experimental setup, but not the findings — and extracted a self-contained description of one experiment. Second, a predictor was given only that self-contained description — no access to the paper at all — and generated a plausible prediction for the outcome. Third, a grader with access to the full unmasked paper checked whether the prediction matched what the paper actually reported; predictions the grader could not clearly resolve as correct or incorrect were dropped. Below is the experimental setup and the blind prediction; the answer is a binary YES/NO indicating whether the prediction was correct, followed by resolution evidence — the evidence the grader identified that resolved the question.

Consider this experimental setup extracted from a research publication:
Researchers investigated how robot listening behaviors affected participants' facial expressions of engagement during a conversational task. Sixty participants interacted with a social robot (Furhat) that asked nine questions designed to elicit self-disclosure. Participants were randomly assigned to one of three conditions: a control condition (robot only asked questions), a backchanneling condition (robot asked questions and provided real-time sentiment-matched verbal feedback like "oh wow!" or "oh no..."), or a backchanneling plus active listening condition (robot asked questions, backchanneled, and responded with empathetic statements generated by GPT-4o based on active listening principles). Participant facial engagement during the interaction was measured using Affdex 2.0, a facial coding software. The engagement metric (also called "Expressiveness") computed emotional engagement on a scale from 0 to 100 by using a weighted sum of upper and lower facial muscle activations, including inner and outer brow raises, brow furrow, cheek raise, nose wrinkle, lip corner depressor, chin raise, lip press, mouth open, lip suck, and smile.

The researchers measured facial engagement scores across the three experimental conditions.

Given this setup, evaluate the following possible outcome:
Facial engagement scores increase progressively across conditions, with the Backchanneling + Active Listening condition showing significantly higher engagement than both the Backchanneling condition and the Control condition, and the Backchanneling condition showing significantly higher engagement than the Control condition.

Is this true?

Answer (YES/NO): NO